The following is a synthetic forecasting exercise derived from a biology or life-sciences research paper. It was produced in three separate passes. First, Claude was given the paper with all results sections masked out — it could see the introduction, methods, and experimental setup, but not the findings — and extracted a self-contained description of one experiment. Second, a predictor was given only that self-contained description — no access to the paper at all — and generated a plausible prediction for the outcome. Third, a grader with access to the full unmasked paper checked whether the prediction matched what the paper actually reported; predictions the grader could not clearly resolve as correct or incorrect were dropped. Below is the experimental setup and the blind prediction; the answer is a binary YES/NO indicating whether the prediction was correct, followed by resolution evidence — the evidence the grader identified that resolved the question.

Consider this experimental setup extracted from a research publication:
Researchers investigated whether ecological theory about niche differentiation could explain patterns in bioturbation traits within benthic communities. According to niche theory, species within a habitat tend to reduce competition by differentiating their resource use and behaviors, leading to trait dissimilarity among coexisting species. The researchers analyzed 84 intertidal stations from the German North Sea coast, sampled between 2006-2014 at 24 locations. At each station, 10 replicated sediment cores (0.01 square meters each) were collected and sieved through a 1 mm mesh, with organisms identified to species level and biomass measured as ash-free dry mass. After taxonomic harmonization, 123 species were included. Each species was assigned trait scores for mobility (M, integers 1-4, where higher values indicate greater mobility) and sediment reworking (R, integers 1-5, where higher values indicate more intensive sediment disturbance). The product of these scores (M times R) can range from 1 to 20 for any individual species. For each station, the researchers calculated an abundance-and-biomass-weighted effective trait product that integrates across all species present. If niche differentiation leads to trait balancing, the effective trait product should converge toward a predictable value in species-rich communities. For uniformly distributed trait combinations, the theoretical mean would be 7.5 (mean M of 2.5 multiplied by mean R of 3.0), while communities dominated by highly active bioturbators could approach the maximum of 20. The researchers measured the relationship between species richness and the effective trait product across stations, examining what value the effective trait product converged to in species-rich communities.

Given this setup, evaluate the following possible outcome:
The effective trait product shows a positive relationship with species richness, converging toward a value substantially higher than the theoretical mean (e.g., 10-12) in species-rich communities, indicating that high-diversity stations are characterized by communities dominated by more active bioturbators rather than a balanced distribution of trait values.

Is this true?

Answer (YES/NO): NO